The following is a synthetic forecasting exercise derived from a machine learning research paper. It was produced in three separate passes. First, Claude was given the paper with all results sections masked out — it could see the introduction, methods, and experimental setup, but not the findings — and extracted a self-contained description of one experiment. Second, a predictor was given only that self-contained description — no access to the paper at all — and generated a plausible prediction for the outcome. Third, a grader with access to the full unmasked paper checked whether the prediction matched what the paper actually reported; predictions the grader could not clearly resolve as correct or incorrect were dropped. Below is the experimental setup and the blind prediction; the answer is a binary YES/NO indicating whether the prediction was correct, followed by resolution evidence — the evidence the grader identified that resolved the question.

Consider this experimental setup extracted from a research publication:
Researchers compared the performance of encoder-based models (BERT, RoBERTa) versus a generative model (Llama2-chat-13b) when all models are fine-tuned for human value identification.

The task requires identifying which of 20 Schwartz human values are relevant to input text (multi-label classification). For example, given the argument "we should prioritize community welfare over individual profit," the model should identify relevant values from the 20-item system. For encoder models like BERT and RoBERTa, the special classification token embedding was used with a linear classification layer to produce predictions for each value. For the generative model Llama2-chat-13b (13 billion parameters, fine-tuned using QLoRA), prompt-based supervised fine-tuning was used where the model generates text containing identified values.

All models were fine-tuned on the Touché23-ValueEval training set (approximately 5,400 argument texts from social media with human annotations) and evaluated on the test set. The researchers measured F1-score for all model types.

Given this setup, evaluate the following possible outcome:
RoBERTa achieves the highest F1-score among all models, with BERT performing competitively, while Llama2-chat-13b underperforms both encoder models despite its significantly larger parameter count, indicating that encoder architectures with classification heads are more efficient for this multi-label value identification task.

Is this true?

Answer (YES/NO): NO